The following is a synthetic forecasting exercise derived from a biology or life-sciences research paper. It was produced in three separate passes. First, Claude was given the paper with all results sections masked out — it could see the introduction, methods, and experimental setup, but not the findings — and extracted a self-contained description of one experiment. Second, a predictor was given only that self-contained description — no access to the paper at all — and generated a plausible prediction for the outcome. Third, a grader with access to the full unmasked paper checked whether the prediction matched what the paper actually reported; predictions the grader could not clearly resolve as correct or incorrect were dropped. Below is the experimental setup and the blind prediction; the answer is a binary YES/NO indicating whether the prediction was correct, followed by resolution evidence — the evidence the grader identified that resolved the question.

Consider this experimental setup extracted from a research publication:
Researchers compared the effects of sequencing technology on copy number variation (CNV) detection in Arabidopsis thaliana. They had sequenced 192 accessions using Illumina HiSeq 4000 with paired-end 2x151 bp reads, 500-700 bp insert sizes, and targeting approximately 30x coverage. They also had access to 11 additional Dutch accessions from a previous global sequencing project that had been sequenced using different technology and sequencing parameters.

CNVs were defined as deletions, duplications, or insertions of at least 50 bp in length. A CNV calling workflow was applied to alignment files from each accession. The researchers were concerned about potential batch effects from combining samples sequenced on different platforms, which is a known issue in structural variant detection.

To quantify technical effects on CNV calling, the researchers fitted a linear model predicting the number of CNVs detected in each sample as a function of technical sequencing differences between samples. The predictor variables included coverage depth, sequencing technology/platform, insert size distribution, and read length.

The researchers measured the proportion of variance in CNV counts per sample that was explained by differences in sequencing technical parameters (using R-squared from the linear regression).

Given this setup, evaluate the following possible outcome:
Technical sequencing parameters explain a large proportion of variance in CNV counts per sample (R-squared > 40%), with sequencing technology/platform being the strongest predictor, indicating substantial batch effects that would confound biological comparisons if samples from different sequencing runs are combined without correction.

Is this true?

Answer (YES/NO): NO